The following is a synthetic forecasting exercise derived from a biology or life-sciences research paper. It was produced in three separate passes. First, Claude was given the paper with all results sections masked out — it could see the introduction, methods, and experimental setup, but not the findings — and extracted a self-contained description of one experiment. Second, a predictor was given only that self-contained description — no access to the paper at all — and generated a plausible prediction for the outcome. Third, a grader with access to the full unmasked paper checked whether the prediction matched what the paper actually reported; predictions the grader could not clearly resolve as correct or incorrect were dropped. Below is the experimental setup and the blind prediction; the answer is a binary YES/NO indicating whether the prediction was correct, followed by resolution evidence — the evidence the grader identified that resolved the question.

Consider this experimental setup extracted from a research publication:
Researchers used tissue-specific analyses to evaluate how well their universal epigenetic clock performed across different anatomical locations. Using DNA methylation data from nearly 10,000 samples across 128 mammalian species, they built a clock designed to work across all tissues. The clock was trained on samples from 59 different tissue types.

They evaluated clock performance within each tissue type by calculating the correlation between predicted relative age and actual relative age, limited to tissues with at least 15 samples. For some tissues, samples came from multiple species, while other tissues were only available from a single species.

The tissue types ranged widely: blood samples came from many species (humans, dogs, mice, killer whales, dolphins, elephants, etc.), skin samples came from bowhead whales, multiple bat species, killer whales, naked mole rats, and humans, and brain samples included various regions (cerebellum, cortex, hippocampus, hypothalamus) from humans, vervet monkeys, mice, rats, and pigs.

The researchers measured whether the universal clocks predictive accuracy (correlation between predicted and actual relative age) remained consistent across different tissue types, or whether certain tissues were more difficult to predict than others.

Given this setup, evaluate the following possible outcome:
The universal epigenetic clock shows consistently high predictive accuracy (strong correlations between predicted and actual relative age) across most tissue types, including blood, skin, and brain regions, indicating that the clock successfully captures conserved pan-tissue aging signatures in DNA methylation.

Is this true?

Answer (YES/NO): YES